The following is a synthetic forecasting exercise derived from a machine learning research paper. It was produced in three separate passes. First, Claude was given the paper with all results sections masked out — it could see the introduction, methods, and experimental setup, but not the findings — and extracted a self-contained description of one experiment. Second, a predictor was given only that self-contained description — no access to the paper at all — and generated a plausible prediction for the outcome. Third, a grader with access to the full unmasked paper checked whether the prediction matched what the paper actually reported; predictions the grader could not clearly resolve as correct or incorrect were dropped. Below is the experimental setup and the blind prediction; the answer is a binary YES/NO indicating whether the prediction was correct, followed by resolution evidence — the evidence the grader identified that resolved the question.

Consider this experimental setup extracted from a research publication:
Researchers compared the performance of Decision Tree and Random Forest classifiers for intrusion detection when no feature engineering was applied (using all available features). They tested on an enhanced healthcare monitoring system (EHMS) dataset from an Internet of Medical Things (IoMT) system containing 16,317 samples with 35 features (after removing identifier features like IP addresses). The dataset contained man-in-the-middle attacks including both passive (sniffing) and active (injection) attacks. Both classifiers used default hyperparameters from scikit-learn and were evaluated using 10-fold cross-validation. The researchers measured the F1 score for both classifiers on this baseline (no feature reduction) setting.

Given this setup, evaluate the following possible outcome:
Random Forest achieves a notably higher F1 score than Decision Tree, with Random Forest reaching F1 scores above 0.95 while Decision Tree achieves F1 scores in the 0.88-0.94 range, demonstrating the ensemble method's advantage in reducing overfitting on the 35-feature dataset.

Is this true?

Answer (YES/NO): NO